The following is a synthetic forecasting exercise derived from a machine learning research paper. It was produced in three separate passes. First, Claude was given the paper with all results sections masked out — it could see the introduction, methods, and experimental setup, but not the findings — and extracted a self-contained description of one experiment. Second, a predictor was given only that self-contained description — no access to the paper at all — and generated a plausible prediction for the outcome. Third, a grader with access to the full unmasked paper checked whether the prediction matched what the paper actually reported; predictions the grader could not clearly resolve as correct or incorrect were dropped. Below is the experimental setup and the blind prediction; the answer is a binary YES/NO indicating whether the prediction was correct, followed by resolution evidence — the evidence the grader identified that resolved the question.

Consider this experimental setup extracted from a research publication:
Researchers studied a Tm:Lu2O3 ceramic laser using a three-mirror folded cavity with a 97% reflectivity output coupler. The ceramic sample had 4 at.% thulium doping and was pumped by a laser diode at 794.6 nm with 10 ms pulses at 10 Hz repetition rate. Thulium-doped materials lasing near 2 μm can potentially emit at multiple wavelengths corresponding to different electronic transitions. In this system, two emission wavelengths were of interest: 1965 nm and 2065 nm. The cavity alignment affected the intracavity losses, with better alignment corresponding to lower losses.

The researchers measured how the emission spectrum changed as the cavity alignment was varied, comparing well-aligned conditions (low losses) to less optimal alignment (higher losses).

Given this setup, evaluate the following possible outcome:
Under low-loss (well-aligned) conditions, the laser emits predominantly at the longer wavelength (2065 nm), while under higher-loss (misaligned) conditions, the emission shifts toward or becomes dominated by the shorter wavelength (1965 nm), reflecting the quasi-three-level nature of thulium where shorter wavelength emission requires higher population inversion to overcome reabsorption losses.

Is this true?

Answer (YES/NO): NO